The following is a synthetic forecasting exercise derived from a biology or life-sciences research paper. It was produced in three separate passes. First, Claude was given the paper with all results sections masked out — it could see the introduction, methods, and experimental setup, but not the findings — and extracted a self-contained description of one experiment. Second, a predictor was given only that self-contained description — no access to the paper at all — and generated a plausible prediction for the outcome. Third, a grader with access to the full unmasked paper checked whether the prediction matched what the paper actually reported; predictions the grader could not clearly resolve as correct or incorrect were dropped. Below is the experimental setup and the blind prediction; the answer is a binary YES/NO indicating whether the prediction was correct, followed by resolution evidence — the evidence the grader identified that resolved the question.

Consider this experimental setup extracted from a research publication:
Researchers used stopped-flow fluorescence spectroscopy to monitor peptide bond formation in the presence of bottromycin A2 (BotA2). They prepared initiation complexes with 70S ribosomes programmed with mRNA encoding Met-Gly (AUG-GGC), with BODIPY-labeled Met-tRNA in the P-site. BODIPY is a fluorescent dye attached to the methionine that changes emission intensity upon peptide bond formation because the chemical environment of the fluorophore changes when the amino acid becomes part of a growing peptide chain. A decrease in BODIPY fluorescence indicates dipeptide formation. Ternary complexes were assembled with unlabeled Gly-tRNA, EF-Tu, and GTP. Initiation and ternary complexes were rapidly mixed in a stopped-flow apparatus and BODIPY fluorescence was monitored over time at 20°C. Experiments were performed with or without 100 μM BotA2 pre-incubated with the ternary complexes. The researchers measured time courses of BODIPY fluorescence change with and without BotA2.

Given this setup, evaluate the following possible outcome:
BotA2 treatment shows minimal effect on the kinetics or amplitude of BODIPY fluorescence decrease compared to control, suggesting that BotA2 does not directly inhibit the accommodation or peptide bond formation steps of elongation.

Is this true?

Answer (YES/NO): NO